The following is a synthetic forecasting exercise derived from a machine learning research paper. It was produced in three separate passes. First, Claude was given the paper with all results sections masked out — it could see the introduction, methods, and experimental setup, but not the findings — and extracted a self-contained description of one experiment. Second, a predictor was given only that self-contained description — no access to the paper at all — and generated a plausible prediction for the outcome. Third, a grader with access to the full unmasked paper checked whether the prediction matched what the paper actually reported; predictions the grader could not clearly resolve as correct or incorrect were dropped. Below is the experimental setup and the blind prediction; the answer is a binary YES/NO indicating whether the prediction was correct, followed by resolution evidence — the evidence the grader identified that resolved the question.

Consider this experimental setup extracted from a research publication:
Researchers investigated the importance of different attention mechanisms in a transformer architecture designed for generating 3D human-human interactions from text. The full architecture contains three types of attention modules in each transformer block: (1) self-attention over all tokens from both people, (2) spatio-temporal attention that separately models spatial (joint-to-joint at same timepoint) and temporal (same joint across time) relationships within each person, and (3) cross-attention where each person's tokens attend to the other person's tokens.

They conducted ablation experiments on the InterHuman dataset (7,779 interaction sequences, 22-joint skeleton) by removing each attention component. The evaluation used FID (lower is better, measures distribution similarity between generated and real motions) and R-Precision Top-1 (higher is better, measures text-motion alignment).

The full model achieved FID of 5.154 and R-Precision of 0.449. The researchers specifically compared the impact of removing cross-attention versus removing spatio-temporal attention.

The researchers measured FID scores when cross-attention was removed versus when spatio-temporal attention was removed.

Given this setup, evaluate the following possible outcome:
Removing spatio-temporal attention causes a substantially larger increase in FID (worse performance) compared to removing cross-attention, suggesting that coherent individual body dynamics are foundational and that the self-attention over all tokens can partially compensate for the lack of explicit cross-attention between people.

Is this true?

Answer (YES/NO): YES